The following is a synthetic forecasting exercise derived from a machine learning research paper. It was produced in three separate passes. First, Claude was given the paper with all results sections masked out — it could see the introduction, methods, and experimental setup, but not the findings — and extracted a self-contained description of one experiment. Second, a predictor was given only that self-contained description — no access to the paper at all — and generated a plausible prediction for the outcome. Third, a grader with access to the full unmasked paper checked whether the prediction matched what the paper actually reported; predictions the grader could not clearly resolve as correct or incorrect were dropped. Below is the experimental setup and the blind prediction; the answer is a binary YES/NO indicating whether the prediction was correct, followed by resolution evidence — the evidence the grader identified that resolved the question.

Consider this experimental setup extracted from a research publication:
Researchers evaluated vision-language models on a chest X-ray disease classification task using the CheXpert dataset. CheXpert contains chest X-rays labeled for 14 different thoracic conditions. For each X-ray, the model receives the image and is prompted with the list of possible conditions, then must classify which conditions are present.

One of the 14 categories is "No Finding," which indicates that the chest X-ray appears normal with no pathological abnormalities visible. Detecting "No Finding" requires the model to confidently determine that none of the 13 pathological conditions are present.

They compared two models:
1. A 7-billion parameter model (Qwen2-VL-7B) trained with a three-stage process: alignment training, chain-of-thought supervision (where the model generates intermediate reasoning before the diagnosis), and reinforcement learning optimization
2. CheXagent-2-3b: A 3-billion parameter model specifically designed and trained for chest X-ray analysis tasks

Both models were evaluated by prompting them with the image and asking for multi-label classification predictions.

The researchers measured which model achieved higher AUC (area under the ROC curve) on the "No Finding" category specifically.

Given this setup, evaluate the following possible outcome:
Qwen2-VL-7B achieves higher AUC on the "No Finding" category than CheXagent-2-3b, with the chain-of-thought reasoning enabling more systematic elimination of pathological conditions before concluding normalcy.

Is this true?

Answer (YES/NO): NO